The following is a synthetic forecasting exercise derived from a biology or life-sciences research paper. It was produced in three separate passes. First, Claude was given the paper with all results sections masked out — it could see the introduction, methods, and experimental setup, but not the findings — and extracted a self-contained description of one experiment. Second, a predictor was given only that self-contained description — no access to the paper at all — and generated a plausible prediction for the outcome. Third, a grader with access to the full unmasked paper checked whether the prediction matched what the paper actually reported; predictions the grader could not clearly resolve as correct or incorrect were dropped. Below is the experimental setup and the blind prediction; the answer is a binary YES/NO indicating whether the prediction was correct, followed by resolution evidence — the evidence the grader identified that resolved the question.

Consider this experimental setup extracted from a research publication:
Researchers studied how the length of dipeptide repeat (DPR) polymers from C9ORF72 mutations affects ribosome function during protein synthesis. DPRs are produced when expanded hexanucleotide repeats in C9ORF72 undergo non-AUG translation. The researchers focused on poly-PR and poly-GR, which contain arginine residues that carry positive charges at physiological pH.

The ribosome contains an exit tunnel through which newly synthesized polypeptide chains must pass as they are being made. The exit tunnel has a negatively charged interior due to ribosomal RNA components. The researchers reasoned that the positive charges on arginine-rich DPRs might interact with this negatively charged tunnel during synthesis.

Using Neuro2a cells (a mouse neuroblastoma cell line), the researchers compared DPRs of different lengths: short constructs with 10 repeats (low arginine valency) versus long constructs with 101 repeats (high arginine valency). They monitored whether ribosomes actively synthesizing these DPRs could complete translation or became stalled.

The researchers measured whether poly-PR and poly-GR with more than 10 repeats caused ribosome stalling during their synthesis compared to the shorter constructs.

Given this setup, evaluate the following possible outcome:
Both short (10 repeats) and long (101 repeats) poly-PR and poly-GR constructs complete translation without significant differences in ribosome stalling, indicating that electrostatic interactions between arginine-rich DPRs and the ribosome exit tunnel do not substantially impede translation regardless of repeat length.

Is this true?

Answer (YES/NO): NO